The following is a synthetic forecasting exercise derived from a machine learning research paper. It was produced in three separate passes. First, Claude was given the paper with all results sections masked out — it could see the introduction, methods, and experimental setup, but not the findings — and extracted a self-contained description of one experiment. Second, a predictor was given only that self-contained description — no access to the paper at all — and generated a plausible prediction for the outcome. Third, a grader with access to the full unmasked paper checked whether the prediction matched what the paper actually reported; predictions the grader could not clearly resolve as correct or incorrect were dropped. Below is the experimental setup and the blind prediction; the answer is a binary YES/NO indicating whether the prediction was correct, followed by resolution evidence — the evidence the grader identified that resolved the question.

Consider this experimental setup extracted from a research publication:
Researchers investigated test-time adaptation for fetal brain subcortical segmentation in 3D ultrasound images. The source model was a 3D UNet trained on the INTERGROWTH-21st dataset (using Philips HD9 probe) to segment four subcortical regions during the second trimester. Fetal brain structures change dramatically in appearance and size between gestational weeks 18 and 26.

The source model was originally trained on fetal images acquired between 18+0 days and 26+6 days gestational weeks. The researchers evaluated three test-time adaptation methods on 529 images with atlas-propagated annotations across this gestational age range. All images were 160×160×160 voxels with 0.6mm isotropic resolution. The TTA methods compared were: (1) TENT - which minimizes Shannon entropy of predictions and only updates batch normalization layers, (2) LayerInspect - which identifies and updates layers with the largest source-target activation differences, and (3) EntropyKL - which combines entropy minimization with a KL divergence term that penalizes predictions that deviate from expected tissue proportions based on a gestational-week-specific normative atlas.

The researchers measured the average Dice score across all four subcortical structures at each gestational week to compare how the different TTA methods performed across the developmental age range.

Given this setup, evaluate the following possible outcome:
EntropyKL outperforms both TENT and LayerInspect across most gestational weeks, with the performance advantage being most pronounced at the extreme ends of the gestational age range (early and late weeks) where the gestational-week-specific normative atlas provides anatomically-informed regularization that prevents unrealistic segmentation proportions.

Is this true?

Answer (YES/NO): NO